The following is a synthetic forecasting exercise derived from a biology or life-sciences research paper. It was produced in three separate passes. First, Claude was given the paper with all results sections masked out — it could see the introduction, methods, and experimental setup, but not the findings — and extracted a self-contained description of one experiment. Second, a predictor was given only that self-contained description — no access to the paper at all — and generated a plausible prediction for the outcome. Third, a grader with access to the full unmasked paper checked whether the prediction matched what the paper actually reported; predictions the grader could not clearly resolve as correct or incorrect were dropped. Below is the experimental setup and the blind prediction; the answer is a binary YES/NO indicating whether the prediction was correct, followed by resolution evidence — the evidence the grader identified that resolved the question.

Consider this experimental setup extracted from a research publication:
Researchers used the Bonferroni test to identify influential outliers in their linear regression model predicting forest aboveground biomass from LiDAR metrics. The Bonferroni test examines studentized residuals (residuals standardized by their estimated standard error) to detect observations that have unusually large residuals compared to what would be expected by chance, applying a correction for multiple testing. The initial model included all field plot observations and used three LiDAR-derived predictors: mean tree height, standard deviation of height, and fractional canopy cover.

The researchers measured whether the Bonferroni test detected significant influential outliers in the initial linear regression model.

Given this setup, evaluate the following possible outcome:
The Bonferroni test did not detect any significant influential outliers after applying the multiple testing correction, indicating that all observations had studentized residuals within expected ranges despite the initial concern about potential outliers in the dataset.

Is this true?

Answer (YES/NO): NO